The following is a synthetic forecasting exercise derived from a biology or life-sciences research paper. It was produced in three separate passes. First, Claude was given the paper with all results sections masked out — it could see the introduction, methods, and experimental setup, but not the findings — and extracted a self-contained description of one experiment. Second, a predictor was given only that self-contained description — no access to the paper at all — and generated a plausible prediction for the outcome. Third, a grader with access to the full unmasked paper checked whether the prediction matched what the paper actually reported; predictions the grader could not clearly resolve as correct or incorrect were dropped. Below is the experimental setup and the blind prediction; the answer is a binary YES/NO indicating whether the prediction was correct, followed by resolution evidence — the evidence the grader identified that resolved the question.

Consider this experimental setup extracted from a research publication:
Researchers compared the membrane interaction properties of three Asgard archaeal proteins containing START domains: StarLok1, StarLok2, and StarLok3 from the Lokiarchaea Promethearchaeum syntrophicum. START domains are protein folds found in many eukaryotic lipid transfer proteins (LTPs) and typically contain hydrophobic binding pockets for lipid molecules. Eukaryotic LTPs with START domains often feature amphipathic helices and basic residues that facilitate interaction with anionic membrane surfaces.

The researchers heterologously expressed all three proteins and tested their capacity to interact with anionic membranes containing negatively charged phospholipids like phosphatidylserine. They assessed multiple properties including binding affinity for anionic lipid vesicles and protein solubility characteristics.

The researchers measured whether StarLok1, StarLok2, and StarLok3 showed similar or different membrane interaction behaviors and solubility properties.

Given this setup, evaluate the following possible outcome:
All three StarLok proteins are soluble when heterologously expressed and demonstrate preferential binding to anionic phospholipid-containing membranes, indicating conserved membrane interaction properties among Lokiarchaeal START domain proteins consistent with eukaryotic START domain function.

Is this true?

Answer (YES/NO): NO